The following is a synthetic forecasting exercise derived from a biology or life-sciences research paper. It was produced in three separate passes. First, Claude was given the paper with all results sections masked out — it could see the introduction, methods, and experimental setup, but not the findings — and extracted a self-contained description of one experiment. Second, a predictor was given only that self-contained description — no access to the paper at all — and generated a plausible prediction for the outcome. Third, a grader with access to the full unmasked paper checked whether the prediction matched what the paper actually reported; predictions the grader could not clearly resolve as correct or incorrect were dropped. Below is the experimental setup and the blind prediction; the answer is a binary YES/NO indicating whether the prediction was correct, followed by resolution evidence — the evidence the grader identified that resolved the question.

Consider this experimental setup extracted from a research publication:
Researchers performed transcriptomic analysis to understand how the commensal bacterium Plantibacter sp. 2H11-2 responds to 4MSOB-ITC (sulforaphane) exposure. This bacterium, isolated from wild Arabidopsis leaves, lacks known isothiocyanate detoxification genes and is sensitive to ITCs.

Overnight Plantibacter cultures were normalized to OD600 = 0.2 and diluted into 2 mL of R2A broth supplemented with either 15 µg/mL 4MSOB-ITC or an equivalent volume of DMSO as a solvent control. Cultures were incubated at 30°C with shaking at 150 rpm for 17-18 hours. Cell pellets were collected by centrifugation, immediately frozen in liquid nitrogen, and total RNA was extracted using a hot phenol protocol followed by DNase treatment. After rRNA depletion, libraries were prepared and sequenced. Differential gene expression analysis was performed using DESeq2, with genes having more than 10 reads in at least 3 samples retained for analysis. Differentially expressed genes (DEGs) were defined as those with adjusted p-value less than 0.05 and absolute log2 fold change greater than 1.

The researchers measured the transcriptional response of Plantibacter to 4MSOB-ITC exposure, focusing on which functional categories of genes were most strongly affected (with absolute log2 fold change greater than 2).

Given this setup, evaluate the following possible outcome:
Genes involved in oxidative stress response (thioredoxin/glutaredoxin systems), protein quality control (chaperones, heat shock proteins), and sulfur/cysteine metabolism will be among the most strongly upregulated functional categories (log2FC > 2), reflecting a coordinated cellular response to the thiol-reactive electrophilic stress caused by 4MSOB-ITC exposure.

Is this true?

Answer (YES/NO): NO